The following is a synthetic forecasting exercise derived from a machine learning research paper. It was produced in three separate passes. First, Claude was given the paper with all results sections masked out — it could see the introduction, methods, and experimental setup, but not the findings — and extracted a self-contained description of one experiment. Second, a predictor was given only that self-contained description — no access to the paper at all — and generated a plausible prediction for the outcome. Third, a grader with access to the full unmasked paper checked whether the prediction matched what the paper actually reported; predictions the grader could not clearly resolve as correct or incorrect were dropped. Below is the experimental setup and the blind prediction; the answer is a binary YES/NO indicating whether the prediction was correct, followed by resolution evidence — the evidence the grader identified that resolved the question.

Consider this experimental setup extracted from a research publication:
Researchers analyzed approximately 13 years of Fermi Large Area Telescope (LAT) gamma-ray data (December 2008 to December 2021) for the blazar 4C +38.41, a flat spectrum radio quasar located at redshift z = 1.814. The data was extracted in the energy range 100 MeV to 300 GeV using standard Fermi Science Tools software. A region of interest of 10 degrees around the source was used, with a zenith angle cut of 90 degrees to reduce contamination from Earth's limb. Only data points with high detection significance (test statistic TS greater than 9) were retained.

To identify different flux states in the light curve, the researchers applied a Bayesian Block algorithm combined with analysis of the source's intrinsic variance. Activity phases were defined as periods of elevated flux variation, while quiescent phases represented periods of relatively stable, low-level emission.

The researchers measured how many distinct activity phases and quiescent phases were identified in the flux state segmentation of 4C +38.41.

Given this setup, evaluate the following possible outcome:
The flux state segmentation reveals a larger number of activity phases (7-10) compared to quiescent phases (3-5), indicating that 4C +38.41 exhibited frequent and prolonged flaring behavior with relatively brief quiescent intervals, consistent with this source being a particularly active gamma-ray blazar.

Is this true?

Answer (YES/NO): NO